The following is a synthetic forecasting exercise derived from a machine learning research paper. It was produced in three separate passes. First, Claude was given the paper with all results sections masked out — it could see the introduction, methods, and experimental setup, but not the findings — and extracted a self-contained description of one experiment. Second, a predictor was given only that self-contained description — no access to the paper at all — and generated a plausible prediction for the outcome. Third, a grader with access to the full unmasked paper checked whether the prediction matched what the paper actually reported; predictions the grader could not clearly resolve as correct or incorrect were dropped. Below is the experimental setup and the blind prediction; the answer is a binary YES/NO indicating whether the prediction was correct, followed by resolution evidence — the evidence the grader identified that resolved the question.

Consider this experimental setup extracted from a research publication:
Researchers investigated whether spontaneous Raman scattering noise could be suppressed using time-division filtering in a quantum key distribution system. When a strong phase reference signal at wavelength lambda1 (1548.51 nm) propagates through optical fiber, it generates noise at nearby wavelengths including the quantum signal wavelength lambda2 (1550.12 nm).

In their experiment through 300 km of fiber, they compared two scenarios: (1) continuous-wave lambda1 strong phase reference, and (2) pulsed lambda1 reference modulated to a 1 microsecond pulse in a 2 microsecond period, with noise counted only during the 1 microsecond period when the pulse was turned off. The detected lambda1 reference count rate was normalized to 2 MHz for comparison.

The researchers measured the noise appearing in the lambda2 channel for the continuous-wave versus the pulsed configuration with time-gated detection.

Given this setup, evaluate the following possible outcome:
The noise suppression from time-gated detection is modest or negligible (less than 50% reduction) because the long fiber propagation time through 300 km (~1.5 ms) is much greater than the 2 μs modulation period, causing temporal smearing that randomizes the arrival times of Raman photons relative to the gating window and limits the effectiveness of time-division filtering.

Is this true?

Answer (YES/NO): NO